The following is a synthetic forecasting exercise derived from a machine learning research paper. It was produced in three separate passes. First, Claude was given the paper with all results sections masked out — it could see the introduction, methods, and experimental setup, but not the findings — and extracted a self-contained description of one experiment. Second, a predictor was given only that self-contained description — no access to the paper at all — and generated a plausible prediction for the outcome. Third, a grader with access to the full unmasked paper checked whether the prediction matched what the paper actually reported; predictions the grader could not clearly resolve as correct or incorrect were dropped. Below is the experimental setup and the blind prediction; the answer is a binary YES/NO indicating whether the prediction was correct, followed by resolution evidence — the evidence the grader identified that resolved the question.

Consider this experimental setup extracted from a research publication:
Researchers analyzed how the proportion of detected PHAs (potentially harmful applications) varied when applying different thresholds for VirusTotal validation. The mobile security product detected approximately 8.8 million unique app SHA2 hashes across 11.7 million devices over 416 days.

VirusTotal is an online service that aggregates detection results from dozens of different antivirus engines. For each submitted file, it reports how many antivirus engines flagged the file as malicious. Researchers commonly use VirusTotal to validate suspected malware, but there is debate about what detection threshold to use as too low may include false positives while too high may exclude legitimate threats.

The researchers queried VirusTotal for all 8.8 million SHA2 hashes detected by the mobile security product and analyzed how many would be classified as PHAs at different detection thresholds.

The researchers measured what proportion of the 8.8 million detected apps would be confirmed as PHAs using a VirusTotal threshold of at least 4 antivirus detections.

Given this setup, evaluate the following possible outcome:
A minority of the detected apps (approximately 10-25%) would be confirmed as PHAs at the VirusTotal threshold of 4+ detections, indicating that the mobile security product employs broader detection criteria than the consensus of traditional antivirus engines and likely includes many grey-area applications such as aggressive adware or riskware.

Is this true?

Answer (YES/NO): NO